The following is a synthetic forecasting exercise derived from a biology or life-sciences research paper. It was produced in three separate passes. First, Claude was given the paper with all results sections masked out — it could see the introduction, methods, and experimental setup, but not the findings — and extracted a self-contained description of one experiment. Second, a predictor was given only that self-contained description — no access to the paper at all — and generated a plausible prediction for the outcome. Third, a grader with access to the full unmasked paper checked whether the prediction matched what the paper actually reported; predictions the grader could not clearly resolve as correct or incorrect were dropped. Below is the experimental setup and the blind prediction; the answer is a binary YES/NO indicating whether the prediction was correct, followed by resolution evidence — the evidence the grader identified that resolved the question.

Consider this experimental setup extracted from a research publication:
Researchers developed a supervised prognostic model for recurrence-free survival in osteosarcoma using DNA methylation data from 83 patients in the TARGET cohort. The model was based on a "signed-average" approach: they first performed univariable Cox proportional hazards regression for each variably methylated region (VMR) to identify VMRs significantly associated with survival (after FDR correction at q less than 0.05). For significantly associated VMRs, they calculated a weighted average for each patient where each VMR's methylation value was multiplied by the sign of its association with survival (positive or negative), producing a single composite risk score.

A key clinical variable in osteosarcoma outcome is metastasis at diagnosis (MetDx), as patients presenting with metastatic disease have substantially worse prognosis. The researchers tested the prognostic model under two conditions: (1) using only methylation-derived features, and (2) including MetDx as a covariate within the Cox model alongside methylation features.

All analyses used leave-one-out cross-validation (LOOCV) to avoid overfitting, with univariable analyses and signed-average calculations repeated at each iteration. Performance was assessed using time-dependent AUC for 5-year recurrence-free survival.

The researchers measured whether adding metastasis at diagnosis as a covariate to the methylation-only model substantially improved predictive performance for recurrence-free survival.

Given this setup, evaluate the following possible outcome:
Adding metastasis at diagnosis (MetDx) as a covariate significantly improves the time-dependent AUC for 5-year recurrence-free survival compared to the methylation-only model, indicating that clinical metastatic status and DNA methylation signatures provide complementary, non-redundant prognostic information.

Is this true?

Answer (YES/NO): YES